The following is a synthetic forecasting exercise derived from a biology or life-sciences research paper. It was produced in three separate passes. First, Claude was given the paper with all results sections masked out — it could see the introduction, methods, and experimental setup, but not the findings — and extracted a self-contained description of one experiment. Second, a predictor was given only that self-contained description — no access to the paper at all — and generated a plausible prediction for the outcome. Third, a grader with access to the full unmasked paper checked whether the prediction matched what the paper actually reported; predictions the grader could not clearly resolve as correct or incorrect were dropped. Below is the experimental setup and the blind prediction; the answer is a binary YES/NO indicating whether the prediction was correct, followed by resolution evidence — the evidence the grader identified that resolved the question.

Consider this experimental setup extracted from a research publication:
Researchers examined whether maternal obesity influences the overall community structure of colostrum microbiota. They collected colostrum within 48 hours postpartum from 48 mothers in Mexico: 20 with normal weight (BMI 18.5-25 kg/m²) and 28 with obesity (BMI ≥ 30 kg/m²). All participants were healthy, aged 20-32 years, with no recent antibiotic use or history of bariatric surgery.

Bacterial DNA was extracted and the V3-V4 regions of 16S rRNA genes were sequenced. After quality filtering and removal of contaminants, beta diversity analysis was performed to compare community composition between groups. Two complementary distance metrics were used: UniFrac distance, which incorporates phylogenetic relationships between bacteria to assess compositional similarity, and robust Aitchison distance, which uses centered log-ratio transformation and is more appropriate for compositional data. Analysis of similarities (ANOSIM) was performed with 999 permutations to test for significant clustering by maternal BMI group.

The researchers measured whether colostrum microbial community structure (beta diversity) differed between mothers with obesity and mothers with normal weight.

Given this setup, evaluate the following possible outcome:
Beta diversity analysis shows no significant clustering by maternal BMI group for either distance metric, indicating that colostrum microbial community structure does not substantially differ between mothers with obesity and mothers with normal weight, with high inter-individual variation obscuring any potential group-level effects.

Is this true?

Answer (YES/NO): YES